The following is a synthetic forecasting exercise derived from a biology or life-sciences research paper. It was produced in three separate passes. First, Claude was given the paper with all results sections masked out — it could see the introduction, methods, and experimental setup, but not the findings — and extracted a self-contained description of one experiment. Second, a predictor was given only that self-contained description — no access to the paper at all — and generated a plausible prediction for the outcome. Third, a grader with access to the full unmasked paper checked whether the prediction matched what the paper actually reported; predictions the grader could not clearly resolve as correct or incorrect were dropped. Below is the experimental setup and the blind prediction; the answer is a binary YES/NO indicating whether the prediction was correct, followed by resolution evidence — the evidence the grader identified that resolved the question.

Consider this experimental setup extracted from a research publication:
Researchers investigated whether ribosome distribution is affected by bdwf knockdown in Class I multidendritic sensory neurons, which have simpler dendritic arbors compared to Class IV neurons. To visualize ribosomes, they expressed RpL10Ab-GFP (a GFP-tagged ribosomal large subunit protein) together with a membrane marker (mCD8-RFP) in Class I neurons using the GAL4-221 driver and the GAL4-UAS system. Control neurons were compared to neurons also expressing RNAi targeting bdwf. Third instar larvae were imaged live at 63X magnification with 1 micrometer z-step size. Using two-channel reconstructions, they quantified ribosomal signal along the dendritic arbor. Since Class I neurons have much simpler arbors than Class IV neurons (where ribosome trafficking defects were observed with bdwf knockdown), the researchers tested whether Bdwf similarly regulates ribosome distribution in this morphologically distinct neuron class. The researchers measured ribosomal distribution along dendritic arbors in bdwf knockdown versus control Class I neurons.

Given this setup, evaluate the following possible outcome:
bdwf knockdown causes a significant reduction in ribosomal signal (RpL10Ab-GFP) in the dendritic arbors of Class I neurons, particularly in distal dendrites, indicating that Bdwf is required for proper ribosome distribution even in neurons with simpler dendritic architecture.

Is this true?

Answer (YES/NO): YES